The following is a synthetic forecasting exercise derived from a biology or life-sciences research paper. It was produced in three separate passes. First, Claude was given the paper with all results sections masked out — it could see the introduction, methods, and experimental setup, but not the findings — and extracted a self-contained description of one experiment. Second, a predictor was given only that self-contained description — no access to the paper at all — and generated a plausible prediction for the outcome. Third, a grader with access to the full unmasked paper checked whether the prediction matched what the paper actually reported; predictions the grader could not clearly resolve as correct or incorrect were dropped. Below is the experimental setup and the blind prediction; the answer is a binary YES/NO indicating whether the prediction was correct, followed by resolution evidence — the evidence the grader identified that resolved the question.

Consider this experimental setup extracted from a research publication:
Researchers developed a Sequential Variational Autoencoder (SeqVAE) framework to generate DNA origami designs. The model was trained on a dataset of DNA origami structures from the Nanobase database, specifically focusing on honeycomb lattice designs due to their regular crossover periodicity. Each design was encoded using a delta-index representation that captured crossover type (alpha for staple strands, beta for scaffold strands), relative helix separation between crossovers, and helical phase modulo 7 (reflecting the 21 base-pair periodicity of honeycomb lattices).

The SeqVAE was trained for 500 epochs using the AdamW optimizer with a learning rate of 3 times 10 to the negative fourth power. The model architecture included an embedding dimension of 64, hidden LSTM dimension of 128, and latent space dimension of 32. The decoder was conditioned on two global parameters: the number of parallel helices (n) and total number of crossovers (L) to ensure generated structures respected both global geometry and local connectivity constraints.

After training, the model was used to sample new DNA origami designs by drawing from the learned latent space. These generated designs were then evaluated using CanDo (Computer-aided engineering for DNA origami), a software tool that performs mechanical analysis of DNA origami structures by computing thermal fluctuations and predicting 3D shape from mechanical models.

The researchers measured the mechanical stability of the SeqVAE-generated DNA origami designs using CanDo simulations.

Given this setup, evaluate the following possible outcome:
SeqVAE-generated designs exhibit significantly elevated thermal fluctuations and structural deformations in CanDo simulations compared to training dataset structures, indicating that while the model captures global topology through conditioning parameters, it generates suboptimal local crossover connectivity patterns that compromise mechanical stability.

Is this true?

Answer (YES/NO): NO